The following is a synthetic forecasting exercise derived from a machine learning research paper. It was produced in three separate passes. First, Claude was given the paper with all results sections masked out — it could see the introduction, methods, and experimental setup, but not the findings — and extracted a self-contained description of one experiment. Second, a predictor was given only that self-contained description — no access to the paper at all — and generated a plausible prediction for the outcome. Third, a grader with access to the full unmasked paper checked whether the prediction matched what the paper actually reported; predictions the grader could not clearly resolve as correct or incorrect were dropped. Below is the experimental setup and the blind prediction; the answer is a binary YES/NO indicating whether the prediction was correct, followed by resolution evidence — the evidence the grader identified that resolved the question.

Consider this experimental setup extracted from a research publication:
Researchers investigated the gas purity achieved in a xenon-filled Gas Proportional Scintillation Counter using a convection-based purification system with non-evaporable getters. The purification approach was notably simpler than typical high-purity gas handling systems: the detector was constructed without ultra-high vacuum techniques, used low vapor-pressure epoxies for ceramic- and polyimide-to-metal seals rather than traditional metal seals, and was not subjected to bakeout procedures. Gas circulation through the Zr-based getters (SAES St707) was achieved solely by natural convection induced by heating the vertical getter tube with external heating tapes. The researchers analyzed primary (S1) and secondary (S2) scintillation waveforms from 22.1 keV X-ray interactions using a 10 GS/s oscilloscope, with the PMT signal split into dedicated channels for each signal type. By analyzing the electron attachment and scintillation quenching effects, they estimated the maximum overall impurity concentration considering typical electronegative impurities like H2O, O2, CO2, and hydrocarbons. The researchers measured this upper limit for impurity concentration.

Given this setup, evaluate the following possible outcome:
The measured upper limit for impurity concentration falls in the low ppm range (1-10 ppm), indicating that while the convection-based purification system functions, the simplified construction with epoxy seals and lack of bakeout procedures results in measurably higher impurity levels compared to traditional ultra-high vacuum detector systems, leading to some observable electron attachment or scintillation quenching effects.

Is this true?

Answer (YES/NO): NO